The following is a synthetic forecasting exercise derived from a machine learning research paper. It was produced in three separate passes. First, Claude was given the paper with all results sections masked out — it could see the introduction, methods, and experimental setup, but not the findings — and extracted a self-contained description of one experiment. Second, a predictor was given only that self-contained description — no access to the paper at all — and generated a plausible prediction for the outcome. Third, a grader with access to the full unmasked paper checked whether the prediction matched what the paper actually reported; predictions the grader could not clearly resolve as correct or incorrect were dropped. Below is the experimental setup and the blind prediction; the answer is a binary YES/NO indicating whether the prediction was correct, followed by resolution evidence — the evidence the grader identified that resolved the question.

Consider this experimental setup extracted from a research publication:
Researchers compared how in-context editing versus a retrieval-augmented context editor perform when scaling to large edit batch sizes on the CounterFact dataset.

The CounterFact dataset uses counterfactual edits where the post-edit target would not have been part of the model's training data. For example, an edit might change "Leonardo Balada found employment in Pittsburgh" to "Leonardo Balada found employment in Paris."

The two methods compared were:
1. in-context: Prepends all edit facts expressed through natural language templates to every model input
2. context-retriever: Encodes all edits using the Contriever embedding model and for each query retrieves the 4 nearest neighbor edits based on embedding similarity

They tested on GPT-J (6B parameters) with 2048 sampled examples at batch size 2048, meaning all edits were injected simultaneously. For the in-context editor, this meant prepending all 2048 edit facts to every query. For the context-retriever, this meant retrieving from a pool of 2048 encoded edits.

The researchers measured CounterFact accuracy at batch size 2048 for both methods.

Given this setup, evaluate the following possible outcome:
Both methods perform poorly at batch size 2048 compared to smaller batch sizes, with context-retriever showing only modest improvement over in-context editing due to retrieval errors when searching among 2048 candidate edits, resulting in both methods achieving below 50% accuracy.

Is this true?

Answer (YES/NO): NO